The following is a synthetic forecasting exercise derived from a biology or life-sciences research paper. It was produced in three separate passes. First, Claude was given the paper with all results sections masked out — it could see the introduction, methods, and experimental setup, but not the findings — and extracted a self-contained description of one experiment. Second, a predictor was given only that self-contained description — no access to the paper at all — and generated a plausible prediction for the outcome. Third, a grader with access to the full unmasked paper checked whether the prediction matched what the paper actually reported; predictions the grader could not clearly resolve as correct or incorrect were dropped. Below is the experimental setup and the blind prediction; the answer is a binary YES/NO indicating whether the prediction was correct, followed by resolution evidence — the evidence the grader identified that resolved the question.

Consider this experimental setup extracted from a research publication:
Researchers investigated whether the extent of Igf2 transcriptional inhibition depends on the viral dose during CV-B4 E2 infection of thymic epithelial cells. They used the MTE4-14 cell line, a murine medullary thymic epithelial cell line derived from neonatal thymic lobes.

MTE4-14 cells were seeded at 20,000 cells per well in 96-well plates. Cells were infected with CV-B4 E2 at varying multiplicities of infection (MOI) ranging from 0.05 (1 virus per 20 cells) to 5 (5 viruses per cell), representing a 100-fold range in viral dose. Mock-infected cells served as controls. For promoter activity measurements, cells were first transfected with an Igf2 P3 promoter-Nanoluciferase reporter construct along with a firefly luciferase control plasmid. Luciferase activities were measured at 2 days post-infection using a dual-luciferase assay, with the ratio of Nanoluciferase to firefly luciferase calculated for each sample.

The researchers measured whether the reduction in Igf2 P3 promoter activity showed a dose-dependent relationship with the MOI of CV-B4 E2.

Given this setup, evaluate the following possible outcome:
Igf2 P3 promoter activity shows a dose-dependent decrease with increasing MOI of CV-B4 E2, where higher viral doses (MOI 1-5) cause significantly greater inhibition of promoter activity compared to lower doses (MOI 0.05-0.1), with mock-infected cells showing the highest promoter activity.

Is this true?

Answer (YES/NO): YES